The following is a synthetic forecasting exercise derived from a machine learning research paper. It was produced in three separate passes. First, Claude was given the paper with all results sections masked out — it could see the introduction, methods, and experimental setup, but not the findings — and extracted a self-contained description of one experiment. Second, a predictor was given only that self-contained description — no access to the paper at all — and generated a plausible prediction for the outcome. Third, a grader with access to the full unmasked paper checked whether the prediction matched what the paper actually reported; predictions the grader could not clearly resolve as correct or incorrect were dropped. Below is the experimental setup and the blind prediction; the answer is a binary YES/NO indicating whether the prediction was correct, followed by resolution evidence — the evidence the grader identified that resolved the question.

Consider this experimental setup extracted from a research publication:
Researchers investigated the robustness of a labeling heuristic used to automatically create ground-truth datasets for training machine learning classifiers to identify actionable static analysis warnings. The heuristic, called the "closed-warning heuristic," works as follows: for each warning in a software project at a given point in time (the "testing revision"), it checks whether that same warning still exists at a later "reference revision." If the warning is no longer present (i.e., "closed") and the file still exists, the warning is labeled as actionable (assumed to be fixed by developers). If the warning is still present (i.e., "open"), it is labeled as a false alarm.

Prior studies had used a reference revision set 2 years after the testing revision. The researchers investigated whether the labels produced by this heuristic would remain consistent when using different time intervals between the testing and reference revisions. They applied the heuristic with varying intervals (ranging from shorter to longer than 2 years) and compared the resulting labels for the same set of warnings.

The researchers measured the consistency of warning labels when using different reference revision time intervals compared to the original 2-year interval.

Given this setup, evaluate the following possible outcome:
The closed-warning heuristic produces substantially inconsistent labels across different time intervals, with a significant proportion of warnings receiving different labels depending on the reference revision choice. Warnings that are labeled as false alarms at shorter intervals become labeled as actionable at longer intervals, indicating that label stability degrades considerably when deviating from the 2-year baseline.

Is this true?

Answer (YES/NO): YES